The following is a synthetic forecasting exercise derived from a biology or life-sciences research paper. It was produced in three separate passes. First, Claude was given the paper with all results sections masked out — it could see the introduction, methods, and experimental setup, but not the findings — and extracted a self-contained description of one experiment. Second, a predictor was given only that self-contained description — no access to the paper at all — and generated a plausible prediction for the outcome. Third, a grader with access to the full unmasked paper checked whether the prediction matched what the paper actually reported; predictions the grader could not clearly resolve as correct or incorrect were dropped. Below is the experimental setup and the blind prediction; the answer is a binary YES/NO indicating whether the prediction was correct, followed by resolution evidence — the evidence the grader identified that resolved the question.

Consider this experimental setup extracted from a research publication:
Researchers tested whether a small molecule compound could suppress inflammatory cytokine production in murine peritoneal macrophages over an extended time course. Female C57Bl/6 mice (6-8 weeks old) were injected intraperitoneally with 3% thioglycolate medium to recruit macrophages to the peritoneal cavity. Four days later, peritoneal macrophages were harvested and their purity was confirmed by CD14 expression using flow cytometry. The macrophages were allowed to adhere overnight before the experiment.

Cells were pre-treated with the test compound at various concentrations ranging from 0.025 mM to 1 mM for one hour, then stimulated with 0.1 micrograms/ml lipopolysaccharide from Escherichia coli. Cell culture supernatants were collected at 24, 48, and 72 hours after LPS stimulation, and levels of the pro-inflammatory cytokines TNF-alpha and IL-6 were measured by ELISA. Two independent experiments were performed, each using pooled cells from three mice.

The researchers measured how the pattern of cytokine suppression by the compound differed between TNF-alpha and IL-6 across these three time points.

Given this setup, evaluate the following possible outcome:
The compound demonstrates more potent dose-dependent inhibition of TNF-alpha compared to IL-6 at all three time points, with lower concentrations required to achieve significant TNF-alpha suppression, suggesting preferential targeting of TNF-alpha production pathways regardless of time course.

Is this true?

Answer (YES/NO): NO